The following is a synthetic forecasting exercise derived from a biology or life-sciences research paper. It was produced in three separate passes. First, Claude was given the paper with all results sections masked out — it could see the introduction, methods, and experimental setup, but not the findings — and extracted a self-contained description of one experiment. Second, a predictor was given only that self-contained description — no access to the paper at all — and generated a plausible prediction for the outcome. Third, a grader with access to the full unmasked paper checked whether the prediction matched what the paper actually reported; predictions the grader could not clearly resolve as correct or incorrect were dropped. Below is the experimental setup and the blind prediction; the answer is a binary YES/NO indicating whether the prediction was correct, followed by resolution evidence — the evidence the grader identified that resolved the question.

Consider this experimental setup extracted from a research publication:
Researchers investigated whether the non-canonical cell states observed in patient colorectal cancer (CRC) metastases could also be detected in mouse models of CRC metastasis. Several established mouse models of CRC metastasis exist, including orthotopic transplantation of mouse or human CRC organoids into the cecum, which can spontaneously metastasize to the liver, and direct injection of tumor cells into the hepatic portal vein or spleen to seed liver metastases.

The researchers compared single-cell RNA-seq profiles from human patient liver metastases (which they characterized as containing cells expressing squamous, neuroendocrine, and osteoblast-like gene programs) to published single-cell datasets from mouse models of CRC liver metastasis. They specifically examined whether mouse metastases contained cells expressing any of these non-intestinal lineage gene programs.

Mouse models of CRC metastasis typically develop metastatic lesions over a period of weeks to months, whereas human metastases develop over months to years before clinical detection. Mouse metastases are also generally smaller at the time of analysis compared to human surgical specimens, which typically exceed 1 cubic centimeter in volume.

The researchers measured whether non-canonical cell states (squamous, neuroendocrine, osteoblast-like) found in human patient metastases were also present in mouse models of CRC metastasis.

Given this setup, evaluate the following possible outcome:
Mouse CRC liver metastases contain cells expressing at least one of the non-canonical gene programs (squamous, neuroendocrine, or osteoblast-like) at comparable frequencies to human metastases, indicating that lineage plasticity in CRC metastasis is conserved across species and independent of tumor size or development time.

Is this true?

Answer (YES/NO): NO